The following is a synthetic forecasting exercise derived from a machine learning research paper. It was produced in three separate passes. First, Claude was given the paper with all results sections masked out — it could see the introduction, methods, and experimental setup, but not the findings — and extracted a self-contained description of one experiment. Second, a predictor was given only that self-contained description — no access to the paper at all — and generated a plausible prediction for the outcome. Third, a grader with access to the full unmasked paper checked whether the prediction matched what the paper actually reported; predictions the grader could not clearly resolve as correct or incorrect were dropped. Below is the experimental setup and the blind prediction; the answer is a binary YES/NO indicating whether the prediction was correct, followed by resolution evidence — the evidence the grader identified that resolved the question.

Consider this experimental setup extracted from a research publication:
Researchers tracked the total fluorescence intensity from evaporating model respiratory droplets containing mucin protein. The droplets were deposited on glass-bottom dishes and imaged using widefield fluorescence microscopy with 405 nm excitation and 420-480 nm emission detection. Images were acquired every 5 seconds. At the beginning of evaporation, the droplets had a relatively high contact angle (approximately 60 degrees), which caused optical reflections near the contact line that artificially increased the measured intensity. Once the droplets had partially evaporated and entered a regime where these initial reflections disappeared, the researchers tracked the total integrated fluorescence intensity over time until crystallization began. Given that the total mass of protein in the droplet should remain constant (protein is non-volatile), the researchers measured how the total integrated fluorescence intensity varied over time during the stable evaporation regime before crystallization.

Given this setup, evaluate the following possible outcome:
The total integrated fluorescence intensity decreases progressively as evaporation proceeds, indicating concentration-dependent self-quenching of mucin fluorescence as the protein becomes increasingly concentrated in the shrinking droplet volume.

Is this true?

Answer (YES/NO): NO